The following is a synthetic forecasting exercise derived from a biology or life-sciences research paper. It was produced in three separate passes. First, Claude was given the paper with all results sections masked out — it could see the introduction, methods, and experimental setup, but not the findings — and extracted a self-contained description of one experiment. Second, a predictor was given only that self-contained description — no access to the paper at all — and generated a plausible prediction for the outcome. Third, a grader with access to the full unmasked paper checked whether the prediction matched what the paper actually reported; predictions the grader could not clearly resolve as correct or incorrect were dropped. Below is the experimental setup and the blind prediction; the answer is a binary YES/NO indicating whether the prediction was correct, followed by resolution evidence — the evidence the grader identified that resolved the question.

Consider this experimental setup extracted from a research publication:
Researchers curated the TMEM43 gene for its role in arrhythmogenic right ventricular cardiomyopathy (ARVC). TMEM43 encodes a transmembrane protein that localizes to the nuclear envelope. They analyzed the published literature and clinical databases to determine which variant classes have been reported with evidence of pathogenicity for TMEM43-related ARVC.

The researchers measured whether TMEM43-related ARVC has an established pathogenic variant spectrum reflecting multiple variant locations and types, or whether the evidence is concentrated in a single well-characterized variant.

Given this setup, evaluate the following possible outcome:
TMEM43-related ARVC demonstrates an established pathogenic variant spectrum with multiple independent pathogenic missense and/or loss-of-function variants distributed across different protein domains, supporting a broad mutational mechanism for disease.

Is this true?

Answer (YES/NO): NO